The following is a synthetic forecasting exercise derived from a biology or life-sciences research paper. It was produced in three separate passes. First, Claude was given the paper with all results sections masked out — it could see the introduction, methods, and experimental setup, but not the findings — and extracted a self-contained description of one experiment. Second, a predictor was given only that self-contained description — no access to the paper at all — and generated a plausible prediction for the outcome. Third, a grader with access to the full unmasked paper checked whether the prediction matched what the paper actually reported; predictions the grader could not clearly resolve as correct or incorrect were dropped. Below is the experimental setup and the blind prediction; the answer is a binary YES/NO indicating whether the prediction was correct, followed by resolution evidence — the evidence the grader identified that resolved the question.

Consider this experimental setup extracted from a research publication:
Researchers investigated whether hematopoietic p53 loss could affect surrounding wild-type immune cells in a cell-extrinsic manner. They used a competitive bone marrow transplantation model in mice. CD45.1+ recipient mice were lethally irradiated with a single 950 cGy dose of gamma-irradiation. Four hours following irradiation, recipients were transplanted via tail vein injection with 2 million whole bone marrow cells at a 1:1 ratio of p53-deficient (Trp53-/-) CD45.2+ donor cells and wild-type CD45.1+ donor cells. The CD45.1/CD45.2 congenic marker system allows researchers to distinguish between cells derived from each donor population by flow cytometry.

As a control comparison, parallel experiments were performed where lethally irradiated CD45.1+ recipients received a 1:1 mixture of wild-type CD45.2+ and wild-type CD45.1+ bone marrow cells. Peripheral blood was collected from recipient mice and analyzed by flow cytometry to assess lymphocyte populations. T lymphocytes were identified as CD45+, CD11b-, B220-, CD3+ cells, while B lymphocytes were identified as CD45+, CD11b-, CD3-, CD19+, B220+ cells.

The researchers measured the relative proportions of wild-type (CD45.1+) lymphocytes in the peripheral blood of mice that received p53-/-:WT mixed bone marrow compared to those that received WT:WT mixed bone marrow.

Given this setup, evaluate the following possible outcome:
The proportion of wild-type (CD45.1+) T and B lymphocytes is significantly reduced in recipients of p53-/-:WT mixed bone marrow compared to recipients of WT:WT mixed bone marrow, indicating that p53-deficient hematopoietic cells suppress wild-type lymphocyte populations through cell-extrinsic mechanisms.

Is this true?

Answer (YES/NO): NO